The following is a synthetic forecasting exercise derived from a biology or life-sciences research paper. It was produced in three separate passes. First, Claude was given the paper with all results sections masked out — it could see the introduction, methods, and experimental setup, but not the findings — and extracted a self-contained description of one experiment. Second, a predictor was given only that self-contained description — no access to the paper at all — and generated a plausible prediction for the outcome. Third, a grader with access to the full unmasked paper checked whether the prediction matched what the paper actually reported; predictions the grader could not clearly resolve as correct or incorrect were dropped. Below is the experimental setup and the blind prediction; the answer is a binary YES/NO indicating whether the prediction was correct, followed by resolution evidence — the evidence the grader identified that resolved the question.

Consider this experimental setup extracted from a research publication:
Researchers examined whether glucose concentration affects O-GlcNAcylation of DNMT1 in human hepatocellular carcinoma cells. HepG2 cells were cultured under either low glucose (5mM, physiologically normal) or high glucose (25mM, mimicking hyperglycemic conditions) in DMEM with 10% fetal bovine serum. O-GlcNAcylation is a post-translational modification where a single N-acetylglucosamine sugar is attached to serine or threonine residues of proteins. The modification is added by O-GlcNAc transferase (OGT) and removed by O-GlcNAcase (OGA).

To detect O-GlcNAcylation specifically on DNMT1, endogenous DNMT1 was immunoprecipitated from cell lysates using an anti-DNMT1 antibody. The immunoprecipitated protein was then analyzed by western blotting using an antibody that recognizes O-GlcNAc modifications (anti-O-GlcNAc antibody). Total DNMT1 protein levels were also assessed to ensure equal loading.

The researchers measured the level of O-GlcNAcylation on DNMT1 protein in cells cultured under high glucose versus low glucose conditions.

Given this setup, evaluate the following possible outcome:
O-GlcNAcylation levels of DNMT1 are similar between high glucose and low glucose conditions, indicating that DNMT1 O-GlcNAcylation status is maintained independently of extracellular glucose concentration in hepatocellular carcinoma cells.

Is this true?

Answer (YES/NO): NO